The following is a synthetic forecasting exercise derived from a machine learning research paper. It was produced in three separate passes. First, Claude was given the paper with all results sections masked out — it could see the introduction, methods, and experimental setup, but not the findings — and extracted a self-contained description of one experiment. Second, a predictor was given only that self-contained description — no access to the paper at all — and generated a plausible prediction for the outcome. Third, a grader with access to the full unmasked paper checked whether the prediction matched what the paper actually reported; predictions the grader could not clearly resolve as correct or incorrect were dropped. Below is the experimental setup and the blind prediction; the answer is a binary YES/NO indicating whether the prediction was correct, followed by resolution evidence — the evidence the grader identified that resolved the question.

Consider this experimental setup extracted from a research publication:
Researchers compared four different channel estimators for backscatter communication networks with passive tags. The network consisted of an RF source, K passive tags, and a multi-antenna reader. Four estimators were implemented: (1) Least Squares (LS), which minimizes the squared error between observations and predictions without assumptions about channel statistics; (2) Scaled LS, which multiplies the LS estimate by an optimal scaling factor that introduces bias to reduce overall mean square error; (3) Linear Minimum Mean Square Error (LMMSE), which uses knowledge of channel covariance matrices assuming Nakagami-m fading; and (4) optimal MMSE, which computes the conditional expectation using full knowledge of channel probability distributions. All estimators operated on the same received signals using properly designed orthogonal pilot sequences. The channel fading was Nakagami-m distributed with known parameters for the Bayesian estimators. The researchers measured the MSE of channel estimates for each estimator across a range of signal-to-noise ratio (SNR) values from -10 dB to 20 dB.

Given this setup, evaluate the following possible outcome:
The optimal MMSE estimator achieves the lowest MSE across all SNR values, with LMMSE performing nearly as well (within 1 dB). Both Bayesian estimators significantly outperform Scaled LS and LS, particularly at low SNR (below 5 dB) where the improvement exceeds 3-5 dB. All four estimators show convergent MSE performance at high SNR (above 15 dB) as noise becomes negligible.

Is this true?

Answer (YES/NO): NO